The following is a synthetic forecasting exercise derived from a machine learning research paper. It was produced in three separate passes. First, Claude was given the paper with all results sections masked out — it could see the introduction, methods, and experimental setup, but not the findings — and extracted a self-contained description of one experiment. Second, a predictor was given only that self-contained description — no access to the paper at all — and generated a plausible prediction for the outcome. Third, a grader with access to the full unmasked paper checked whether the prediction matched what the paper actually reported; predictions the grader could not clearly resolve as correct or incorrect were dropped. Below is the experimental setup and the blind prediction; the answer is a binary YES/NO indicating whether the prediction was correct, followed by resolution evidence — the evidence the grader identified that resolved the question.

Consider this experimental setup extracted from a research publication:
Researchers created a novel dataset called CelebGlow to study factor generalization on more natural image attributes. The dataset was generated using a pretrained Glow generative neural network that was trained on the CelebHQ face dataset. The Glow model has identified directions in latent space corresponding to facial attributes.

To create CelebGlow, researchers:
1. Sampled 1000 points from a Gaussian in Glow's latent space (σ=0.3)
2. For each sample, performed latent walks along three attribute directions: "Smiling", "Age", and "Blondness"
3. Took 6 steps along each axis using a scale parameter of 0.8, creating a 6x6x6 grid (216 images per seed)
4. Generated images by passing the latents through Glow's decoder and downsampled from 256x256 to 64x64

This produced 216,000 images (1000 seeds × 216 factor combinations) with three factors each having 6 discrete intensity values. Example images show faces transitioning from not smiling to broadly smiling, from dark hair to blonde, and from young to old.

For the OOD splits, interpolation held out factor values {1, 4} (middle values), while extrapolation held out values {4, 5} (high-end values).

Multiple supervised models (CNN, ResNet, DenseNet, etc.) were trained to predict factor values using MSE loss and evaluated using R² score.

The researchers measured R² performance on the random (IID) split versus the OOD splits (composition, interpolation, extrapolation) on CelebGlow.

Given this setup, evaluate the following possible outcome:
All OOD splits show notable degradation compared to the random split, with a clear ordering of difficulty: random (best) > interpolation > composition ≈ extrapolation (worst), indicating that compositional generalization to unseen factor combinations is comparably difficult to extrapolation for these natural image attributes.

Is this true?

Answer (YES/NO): NO